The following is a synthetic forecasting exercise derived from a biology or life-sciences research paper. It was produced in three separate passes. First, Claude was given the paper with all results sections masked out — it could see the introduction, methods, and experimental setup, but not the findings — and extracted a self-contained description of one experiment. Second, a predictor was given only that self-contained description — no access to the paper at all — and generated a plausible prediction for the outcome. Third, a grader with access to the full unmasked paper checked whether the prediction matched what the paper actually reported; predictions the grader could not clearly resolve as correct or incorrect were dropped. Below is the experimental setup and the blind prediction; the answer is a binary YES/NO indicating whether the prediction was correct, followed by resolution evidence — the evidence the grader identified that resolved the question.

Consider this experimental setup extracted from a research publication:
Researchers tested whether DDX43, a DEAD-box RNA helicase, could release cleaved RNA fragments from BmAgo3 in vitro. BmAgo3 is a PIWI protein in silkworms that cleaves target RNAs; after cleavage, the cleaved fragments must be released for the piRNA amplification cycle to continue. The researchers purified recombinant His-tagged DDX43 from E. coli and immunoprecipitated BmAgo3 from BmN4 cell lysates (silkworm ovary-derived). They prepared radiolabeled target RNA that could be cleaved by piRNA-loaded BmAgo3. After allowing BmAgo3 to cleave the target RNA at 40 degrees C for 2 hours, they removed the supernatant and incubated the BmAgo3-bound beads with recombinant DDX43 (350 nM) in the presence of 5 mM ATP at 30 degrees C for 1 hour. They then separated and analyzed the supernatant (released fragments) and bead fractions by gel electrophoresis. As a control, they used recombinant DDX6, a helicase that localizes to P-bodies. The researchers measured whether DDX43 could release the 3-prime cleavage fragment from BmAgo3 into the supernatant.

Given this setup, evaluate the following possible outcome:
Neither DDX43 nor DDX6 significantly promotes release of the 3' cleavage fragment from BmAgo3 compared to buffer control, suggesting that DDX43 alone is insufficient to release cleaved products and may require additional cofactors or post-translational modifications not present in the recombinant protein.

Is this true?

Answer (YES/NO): NO